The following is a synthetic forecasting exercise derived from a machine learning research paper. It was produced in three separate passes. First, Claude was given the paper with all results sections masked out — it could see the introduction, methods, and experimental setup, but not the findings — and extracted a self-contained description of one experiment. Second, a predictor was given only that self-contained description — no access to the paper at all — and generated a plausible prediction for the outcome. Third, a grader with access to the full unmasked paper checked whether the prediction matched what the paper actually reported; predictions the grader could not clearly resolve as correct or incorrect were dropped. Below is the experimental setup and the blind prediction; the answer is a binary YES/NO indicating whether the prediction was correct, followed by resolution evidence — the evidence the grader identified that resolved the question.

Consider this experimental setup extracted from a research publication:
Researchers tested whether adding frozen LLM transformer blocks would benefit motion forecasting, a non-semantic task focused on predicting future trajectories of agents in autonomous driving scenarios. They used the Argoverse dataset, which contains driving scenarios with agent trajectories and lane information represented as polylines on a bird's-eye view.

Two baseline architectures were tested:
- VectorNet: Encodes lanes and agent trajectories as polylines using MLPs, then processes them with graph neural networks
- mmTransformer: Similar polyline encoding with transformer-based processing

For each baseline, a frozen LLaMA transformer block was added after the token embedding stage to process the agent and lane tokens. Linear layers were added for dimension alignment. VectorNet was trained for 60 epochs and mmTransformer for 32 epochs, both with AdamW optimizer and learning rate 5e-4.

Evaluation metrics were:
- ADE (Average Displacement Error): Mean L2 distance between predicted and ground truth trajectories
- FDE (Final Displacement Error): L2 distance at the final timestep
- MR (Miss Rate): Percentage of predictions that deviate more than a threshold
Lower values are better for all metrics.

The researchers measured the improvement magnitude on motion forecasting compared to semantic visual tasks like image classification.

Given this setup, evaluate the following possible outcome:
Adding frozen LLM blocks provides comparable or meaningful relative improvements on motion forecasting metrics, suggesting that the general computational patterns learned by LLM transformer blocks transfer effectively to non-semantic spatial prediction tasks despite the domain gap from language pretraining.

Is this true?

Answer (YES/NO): NO